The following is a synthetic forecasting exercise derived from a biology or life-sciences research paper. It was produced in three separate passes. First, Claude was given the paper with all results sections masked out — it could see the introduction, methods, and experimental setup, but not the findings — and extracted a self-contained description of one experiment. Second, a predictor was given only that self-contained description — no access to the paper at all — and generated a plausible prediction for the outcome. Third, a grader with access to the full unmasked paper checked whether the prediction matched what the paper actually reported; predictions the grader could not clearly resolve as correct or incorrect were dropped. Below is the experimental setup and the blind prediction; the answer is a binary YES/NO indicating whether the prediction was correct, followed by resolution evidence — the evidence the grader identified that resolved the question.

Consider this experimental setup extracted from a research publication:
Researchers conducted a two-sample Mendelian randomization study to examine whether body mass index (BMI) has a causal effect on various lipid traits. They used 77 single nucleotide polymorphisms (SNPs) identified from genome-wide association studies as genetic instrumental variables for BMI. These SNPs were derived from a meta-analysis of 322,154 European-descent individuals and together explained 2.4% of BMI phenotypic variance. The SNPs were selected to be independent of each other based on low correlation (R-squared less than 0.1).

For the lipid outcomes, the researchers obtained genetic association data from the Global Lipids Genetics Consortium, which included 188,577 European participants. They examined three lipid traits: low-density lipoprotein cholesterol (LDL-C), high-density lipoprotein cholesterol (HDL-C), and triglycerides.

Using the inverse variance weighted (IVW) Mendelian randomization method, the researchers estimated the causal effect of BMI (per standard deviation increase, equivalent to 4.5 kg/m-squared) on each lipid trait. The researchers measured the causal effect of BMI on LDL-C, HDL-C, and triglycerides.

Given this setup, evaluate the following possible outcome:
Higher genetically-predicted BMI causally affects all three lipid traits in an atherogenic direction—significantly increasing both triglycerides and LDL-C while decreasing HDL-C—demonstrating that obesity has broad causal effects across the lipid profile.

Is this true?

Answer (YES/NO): NO